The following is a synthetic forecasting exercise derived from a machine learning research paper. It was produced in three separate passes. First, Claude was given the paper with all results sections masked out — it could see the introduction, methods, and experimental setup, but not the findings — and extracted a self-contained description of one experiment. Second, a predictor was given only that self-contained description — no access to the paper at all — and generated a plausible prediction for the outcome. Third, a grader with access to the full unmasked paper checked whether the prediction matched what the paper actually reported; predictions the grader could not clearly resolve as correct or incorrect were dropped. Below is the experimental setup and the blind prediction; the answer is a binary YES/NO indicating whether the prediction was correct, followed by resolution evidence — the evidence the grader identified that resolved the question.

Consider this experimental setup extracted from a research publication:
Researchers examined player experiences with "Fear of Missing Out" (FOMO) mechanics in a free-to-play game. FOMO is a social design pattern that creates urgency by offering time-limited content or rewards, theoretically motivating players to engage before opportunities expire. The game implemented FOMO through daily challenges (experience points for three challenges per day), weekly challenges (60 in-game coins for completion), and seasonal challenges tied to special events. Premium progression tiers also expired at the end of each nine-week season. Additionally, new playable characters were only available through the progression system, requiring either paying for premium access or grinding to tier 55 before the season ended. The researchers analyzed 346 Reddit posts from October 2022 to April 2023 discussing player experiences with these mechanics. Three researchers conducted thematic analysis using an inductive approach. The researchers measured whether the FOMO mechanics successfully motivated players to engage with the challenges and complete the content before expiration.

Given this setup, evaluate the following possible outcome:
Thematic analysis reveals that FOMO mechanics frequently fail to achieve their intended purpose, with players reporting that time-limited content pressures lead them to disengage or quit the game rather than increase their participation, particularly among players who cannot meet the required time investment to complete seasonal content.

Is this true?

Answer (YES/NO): YES